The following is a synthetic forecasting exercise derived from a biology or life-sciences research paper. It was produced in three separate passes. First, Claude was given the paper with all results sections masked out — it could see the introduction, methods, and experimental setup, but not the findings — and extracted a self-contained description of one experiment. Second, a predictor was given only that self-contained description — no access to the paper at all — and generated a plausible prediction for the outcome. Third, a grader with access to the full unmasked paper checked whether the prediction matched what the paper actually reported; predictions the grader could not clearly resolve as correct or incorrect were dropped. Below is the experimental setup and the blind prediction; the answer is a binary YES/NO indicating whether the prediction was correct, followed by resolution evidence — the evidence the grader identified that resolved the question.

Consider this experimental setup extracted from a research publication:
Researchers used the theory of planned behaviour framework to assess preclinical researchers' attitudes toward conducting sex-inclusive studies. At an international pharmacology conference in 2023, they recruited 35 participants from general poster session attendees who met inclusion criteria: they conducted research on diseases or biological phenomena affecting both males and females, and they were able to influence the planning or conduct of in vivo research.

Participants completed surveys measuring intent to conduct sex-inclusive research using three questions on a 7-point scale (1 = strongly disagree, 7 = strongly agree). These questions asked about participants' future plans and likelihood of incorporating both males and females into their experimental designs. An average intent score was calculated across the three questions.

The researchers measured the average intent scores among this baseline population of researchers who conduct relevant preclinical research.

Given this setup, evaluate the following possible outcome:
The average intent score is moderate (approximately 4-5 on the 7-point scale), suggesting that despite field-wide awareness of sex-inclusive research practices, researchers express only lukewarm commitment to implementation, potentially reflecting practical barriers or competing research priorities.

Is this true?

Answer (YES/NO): NO